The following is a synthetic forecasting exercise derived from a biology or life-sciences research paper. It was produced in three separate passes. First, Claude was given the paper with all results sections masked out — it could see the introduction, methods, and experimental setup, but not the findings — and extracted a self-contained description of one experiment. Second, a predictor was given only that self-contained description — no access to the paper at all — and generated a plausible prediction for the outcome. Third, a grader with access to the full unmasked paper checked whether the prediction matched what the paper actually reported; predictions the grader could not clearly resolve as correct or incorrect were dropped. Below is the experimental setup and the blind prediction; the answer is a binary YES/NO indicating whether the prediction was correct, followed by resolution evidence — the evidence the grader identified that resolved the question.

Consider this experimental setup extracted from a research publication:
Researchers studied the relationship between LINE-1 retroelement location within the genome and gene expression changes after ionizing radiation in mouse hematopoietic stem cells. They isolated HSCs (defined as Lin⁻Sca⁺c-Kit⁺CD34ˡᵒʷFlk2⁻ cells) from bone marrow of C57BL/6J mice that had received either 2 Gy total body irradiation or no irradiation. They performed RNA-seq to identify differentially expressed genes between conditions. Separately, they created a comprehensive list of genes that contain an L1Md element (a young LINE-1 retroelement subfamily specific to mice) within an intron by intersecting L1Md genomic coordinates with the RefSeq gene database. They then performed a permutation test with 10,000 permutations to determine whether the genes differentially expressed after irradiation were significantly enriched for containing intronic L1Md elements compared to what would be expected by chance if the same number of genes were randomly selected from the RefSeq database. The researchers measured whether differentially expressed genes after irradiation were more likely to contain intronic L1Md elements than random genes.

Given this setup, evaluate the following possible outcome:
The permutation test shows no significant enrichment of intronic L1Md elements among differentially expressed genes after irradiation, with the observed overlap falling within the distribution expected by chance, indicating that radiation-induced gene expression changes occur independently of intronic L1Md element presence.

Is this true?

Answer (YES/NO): NO